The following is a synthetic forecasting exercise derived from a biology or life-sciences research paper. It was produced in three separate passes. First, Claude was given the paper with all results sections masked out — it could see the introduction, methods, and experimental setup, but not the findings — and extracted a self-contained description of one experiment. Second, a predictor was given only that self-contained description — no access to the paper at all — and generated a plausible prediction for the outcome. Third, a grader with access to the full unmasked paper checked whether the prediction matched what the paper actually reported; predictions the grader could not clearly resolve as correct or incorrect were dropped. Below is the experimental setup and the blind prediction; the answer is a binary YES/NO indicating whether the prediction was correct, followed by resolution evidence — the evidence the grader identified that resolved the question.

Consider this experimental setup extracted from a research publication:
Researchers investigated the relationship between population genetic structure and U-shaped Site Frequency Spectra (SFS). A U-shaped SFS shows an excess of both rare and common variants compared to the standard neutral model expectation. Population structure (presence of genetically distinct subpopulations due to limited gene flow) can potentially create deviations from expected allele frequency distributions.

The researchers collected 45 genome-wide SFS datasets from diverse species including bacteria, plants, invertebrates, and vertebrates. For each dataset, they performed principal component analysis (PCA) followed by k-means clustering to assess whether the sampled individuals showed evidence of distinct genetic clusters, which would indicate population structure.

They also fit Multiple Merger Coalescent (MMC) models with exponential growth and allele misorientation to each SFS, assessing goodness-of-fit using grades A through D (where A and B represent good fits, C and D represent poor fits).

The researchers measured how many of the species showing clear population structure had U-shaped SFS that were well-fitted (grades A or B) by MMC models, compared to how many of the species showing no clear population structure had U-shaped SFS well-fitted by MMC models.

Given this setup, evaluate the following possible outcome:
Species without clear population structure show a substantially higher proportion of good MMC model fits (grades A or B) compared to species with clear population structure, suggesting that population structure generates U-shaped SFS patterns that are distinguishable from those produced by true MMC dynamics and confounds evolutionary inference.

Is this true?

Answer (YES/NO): NO